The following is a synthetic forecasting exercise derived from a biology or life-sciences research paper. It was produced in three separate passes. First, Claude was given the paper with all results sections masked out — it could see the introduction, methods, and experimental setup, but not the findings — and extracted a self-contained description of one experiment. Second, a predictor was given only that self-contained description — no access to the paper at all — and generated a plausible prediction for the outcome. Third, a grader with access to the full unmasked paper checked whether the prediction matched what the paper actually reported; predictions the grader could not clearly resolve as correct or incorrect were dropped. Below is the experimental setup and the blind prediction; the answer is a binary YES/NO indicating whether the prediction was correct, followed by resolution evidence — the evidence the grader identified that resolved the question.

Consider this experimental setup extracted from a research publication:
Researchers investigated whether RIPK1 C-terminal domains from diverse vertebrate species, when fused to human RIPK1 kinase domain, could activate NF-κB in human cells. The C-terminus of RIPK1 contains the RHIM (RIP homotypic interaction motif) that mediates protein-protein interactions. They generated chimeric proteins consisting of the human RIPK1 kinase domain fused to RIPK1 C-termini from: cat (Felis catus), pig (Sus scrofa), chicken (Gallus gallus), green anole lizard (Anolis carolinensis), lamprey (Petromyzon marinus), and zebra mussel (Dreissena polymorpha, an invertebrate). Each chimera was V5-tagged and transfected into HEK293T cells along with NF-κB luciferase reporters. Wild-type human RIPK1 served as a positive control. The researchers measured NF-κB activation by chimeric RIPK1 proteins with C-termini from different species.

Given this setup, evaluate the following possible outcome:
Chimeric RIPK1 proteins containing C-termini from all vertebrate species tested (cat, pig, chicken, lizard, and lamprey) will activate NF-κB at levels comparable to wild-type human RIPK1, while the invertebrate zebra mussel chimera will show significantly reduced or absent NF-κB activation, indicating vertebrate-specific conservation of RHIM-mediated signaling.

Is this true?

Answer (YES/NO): NO